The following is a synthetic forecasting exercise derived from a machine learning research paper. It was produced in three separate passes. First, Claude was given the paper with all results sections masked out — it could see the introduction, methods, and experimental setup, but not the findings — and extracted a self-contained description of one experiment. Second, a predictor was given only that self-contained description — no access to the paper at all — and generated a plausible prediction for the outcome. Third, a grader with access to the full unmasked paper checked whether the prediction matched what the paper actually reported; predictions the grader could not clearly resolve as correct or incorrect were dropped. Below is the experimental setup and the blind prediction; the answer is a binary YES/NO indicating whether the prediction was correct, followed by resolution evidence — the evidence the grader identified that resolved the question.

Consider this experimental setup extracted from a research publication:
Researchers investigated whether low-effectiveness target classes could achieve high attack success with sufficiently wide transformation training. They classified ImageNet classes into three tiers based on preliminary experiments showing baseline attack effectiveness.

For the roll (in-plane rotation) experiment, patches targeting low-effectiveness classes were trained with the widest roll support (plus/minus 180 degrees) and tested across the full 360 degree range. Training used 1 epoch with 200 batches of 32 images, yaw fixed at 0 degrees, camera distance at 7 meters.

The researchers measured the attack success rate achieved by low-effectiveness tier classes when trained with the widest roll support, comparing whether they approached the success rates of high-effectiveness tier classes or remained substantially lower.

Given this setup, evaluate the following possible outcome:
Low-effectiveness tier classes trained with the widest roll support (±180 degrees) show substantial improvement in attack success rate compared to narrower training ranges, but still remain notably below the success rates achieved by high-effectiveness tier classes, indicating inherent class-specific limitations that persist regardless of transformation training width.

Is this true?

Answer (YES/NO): NO